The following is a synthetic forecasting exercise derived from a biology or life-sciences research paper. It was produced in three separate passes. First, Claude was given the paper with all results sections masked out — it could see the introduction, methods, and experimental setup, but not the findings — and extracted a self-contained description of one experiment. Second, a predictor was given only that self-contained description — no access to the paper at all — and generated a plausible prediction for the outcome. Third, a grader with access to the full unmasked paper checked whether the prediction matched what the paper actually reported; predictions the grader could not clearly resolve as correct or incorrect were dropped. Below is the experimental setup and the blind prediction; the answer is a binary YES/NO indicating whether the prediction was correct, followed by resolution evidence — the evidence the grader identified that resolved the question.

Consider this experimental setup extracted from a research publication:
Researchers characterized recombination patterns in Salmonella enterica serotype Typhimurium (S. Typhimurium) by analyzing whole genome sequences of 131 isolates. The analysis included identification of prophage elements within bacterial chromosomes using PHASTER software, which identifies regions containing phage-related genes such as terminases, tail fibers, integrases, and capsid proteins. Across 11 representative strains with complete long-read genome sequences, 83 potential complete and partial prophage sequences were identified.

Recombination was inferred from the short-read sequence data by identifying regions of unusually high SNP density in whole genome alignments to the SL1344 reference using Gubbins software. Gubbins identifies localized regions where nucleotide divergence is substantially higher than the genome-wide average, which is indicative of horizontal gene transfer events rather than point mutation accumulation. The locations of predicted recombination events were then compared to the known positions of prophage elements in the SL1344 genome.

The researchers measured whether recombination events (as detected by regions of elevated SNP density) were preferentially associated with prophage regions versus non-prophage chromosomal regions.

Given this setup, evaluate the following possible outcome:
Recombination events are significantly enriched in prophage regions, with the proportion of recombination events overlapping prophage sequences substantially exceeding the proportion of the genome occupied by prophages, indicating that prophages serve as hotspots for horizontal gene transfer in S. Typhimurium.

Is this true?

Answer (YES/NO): YES